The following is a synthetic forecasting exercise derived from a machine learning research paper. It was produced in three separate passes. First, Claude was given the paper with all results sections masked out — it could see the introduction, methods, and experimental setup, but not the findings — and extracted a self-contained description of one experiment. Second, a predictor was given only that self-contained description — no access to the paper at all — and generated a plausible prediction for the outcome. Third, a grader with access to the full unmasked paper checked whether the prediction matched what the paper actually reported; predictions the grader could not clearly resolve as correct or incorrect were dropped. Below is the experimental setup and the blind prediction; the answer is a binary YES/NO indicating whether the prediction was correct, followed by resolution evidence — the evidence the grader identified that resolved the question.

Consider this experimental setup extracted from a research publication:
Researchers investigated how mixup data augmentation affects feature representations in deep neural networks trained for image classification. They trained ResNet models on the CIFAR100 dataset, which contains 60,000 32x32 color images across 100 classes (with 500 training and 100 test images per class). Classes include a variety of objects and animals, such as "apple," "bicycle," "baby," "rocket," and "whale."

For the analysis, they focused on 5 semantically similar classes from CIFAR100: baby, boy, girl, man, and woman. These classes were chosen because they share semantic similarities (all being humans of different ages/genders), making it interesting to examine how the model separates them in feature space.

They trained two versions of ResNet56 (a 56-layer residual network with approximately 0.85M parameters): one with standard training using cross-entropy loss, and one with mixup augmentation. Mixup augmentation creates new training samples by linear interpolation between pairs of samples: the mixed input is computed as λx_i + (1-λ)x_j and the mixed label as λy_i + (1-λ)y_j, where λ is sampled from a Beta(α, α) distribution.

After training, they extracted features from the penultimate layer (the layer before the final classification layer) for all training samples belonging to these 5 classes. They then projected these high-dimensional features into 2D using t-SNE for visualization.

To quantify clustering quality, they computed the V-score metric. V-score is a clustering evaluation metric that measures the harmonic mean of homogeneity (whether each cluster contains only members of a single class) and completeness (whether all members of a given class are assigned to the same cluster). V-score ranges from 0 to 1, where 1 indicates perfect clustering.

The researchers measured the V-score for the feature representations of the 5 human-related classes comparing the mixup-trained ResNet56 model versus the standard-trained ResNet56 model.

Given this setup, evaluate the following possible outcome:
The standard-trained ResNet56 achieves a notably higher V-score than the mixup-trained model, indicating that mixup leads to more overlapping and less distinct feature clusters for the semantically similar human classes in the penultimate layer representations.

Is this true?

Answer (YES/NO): YES